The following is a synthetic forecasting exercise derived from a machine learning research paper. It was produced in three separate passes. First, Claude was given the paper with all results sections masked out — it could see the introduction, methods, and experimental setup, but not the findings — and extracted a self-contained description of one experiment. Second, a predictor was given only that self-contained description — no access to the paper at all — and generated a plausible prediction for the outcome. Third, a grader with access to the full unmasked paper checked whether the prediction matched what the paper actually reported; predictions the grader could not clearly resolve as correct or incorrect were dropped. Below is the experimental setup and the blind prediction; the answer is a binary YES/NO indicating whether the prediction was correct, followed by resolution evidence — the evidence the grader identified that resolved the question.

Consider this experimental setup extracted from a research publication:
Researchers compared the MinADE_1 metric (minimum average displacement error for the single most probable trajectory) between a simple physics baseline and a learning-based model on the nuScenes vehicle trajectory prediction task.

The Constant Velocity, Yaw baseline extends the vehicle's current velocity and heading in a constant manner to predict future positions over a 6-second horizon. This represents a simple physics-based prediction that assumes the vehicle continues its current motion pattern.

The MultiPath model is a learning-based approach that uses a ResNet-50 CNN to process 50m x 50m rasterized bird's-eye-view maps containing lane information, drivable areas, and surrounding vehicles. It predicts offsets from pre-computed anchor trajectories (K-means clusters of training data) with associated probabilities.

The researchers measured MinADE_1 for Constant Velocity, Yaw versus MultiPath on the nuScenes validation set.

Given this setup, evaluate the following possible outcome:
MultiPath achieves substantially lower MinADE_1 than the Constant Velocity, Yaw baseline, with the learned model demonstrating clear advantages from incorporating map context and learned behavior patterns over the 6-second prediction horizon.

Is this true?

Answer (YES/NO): NO